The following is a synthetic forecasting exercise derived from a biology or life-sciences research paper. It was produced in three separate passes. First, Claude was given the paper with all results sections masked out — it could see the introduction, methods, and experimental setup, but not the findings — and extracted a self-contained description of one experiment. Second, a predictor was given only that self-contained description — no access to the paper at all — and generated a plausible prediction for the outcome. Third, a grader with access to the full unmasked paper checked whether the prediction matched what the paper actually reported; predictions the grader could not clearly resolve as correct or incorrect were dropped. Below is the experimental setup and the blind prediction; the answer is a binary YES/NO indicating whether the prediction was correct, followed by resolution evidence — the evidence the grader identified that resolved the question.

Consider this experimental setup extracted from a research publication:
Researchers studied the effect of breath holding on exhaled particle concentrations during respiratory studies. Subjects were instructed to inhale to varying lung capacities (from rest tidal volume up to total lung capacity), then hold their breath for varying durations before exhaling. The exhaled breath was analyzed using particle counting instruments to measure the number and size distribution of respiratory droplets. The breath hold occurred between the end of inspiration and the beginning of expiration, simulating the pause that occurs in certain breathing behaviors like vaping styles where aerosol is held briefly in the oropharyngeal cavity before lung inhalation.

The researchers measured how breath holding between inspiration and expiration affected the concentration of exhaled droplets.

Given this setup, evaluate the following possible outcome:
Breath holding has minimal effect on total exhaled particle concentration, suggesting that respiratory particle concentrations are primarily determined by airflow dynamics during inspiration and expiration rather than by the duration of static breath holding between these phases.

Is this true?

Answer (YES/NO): NO